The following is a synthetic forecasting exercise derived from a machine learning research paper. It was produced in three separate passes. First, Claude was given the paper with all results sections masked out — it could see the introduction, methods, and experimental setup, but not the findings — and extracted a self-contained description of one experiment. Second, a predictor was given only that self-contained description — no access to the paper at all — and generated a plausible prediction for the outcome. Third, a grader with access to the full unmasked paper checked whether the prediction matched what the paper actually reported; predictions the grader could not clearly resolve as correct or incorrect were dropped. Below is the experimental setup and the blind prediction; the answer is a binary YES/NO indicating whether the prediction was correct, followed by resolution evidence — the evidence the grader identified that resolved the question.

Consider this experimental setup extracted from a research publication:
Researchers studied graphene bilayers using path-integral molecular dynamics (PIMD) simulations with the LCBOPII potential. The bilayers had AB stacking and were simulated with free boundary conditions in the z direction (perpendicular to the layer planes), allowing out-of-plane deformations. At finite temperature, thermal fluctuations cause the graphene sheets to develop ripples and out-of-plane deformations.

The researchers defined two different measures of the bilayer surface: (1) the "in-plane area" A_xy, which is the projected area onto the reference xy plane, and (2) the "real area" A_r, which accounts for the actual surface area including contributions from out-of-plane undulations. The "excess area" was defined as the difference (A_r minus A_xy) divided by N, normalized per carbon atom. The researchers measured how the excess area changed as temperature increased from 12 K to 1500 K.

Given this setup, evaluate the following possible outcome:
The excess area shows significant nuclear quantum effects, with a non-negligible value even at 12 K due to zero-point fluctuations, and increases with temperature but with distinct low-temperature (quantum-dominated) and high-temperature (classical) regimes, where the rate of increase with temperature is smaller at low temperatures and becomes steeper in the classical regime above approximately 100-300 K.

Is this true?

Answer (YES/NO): YES